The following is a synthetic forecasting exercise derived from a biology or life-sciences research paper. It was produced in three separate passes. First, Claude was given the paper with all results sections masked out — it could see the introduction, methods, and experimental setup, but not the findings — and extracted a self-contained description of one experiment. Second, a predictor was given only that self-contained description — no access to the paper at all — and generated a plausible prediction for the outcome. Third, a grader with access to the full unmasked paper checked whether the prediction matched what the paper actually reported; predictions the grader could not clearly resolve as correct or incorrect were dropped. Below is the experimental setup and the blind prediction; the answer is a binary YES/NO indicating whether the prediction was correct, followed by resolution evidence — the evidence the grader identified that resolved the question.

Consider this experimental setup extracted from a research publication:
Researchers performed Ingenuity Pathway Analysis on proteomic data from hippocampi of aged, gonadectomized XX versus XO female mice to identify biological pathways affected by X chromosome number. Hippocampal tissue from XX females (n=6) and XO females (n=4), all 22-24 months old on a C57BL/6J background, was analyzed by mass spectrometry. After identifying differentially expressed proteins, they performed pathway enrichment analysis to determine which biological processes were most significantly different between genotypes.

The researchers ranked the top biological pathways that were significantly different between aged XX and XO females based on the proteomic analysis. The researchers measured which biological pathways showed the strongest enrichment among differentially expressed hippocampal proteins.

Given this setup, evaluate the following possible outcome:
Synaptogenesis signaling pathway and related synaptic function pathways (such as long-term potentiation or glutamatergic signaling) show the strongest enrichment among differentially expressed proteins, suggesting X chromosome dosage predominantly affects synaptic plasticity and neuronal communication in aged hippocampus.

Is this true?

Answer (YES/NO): YES